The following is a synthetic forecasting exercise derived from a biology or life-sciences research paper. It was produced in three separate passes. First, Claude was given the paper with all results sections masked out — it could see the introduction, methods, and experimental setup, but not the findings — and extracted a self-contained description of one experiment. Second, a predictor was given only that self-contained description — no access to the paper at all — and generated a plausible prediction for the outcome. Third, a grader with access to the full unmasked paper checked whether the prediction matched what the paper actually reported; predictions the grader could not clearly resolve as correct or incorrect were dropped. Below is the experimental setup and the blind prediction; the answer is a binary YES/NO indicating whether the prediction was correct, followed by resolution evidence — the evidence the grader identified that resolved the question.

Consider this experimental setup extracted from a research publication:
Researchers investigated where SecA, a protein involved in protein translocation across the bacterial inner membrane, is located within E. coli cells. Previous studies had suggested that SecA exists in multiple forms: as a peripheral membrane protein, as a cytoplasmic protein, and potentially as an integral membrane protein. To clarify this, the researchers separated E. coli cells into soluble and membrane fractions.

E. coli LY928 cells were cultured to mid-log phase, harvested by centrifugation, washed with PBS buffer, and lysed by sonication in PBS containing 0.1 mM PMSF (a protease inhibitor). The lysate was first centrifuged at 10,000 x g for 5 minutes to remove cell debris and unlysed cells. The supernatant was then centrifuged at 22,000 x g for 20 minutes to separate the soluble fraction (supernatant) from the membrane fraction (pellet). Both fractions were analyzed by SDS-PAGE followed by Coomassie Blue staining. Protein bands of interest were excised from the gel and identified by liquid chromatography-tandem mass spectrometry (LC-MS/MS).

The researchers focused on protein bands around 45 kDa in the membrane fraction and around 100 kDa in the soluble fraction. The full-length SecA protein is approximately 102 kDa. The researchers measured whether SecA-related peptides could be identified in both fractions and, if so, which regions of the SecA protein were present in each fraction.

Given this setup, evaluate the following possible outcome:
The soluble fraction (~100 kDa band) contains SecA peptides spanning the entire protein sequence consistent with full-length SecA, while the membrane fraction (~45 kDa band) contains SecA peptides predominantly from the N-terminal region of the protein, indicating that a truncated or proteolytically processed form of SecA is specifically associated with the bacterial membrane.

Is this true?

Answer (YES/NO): YES